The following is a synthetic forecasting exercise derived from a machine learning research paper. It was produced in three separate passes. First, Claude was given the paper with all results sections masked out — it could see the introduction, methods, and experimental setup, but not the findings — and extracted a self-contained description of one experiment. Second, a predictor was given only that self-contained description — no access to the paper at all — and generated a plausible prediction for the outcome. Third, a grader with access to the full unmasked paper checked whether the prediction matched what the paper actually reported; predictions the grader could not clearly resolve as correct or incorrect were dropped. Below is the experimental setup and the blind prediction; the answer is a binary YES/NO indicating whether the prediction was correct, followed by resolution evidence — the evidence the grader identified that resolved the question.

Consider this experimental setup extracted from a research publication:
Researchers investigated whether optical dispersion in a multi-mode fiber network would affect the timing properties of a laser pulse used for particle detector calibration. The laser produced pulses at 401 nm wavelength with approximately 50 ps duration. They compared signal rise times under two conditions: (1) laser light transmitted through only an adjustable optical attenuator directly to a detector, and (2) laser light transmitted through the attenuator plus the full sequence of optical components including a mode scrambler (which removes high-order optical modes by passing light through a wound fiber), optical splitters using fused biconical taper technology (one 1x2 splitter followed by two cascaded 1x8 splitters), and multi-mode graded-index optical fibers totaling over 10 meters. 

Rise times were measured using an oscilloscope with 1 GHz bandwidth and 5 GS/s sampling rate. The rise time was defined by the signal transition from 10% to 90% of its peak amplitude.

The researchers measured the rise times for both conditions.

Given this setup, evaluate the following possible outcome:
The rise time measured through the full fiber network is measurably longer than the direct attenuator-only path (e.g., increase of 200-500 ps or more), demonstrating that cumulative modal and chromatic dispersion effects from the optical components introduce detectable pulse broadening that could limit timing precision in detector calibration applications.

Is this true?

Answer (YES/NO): NO